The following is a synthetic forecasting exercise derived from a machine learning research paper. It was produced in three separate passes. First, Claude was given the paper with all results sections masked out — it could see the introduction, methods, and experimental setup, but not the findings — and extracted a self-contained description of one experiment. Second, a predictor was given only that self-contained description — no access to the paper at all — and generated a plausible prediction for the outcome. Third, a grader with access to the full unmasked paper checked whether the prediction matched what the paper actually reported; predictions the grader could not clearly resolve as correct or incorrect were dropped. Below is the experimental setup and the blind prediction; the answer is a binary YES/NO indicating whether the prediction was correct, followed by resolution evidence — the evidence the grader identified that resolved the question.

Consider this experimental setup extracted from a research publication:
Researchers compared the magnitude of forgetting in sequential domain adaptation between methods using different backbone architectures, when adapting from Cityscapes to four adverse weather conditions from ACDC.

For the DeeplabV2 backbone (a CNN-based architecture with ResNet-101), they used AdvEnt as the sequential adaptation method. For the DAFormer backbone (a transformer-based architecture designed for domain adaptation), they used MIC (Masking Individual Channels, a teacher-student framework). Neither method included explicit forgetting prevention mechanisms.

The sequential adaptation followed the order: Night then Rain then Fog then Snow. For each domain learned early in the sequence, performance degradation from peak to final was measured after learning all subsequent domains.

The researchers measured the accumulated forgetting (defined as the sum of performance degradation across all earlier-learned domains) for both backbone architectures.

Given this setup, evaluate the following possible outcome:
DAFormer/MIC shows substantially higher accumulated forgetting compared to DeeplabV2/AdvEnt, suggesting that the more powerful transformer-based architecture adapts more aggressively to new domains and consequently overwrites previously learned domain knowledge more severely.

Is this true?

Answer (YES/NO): NO